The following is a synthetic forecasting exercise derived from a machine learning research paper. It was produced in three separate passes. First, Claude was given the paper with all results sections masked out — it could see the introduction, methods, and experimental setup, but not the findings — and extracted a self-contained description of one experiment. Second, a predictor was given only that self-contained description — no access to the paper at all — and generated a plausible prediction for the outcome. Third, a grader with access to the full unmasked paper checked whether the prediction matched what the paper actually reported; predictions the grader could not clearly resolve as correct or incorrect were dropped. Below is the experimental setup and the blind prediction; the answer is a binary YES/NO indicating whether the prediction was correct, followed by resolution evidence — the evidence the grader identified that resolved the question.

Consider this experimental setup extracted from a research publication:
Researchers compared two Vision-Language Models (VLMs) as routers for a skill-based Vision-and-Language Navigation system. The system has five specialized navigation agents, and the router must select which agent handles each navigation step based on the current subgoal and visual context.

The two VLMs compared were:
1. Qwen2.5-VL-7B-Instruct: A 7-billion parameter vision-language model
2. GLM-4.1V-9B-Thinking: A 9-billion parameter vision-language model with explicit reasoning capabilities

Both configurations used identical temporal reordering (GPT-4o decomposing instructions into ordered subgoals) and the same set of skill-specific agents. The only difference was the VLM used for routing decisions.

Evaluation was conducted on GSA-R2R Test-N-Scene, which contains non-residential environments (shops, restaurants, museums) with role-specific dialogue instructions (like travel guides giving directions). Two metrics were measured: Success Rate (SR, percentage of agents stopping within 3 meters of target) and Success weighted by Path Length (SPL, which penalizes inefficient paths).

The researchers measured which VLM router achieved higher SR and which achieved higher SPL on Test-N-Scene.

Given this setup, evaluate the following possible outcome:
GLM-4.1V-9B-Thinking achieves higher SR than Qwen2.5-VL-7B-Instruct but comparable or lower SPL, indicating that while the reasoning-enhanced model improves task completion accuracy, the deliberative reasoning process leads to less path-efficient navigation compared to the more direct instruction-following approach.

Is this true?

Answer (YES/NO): YES